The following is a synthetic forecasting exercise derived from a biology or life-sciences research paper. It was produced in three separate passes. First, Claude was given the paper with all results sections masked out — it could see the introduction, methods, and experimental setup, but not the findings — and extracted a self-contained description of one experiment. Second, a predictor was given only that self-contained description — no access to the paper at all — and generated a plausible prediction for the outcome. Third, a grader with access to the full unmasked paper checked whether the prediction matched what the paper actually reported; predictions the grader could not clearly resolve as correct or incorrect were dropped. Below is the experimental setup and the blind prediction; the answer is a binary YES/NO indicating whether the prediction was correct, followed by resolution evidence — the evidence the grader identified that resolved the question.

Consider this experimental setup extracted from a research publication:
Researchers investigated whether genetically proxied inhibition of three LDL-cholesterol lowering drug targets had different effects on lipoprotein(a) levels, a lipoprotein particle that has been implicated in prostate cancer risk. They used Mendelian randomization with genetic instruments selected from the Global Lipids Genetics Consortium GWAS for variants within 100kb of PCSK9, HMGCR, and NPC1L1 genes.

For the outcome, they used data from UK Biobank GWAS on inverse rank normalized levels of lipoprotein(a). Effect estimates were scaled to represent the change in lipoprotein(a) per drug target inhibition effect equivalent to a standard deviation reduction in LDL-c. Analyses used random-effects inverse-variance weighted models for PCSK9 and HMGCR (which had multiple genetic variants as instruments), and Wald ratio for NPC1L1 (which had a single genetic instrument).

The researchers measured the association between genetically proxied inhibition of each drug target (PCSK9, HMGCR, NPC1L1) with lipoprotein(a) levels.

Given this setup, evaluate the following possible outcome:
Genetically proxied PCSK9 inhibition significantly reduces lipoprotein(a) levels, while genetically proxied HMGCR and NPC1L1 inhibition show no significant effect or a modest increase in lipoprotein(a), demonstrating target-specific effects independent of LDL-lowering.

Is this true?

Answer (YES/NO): NO